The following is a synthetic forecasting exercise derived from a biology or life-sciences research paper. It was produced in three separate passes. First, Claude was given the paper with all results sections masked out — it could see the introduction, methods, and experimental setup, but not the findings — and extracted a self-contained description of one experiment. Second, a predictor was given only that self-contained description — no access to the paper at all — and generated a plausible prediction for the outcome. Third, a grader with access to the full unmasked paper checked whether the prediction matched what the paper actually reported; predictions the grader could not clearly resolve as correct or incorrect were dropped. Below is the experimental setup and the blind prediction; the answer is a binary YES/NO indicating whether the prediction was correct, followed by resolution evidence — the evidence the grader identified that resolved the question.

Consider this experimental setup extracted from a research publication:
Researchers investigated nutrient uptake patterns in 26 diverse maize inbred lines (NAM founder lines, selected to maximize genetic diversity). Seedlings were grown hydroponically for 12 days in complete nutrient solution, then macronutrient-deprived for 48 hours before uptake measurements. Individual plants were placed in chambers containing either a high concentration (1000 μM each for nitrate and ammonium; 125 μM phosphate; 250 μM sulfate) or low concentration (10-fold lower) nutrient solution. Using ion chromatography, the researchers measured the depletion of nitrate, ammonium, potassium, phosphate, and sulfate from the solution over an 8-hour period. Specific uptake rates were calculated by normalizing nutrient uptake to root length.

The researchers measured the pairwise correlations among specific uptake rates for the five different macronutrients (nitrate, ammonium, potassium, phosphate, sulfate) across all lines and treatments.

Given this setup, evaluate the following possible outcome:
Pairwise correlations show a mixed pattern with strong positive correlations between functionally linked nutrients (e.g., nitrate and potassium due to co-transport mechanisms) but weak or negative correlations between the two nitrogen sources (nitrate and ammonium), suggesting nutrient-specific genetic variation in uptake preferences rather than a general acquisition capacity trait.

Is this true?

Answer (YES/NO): NO